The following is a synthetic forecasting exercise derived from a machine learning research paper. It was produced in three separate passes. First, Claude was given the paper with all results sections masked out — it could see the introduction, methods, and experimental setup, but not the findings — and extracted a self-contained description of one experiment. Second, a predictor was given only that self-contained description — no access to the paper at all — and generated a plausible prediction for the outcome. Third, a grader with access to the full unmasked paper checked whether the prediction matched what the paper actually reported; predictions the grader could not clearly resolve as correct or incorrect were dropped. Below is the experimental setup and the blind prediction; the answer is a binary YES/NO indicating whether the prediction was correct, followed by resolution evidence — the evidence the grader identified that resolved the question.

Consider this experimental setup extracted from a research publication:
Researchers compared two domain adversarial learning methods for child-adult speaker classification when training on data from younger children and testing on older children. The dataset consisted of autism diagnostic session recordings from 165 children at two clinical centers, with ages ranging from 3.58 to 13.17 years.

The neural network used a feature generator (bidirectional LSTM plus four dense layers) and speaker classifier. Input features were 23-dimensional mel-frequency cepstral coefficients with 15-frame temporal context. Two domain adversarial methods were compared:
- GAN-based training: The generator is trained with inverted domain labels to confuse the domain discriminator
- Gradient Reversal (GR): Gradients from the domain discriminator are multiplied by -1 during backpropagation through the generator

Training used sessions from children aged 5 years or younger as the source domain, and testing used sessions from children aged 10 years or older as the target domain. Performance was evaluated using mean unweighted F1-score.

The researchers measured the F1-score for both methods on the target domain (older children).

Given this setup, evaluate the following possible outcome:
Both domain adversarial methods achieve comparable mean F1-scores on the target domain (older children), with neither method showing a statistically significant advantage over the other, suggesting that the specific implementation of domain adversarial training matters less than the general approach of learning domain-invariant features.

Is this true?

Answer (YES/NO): NO